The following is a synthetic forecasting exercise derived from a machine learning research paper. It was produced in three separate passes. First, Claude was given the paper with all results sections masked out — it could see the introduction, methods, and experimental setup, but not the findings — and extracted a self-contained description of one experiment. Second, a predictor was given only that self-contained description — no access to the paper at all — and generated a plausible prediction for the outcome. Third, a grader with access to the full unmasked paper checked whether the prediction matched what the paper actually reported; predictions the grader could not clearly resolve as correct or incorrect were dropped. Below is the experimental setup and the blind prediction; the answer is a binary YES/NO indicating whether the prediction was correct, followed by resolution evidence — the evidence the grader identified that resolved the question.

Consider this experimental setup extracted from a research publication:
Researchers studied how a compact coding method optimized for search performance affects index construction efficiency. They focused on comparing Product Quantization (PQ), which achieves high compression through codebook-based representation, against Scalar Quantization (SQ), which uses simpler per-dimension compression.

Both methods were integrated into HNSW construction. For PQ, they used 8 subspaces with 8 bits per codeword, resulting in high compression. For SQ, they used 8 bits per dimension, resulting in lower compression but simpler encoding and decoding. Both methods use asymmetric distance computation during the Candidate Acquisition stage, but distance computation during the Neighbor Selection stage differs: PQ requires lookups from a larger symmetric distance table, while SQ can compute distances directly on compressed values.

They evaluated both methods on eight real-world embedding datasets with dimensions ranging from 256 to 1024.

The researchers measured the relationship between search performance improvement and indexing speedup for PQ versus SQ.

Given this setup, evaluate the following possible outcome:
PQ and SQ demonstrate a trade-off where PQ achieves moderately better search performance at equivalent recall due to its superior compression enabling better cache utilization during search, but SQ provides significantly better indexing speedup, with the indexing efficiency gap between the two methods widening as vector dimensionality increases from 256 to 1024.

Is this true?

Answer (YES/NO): NO